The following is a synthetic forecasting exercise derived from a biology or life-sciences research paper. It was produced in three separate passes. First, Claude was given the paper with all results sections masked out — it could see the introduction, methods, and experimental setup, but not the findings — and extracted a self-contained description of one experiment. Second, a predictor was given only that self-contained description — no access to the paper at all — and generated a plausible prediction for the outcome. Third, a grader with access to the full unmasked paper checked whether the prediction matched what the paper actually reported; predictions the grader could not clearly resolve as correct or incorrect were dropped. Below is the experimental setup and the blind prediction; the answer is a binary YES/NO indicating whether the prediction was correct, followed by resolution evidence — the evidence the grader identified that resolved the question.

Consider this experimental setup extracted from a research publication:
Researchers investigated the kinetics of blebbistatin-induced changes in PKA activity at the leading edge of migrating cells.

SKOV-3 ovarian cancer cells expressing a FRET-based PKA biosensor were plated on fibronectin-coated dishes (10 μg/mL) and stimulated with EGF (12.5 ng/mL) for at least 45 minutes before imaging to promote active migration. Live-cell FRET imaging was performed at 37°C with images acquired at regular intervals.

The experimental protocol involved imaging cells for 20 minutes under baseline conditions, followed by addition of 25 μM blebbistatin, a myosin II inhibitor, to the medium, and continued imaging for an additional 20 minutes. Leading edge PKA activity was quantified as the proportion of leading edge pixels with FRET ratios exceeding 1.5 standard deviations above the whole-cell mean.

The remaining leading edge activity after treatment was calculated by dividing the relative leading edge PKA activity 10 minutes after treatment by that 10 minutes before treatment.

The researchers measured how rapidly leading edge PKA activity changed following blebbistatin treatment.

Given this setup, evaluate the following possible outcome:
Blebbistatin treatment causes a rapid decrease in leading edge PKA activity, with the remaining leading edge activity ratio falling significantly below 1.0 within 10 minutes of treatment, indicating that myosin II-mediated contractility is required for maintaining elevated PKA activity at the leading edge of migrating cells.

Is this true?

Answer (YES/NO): YES